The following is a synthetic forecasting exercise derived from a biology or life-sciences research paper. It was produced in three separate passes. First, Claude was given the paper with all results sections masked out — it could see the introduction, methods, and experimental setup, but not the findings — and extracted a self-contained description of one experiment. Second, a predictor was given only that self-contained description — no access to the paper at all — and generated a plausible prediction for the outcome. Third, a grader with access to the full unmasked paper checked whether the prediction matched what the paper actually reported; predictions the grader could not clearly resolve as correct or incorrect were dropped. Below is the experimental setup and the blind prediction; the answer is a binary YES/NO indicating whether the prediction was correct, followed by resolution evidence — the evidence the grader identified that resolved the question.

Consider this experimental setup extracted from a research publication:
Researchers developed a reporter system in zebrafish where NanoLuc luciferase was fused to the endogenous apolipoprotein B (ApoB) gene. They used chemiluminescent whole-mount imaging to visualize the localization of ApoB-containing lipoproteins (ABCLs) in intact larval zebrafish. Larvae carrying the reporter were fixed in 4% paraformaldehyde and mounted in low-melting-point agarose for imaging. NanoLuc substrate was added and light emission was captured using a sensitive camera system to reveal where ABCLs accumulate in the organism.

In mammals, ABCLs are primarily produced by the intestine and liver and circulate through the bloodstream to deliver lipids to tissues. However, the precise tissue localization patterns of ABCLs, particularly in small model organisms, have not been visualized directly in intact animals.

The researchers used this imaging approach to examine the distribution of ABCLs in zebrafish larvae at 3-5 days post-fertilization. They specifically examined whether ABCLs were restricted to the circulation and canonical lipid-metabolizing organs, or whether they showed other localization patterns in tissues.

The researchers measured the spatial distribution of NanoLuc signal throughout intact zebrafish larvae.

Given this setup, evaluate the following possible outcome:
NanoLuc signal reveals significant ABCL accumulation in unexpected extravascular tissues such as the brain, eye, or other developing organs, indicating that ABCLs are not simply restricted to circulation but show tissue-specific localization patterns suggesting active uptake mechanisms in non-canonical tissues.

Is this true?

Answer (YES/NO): YES